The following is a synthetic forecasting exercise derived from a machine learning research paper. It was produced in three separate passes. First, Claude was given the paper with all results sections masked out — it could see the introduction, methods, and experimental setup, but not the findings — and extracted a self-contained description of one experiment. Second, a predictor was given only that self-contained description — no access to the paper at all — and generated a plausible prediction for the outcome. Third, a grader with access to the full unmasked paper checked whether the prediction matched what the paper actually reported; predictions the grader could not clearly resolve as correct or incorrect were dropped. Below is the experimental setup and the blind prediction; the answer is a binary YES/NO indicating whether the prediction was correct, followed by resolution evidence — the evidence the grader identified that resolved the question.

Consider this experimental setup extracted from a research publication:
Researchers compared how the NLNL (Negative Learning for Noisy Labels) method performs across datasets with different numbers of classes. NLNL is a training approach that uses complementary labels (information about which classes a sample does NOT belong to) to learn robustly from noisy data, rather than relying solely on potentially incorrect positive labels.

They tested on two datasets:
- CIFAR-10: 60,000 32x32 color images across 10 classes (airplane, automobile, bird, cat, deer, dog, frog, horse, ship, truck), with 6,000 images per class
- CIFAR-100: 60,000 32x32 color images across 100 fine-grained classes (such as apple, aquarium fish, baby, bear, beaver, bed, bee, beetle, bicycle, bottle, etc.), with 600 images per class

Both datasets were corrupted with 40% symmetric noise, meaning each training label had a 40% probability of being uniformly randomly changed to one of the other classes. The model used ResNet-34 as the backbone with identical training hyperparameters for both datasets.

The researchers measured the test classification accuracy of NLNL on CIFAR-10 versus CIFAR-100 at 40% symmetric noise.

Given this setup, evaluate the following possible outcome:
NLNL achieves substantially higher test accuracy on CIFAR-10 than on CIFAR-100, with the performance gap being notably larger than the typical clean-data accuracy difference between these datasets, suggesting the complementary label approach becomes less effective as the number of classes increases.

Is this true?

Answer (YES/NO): YES